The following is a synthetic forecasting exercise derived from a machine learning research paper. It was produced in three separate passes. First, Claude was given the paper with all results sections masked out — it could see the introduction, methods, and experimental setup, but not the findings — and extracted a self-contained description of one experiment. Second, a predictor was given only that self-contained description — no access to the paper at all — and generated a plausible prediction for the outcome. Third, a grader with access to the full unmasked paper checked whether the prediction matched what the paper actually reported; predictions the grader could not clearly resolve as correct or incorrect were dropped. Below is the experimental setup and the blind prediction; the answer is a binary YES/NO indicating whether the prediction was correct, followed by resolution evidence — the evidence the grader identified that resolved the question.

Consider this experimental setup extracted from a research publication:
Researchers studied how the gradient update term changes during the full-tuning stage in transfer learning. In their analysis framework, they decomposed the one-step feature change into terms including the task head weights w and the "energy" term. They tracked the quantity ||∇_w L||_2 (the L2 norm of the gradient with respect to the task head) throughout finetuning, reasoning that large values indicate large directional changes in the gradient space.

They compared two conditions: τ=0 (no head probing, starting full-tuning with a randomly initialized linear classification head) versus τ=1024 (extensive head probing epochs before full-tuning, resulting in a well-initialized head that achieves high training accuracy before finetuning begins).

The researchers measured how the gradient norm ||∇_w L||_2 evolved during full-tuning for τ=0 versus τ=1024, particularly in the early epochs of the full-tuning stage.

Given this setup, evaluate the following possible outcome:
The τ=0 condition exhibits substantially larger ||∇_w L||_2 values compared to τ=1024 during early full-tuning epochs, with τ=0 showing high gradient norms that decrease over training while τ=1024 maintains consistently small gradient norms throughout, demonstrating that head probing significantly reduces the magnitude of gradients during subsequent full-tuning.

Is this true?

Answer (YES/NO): YES